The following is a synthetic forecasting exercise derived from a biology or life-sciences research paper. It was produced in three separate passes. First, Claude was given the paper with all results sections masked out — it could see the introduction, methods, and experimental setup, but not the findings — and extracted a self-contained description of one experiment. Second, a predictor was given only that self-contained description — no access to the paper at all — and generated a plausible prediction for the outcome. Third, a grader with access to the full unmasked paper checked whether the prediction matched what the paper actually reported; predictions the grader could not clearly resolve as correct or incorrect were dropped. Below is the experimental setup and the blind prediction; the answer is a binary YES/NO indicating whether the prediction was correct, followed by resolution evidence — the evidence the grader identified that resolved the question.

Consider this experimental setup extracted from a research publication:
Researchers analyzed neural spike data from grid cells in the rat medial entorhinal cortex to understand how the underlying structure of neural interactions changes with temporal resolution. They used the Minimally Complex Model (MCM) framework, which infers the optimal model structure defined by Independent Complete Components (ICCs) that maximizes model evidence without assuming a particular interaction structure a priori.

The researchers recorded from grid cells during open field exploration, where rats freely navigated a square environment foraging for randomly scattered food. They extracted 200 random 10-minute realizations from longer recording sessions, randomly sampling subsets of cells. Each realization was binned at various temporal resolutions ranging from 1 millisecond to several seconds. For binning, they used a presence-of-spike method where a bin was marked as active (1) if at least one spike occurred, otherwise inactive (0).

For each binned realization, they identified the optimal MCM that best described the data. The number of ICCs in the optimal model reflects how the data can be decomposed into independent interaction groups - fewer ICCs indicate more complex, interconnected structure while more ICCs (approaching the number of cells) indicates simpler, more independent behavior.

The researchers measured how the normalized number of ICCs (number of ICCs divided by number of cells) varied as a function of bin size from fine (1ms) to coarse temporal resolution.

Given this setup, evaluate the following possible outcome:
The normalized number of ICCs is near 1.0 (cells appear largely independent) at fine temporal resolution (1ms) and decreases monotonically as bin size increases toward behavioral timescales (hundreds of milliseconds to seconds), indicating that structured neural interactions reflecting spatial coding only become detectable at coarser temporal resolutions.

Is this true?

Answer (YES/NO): NO